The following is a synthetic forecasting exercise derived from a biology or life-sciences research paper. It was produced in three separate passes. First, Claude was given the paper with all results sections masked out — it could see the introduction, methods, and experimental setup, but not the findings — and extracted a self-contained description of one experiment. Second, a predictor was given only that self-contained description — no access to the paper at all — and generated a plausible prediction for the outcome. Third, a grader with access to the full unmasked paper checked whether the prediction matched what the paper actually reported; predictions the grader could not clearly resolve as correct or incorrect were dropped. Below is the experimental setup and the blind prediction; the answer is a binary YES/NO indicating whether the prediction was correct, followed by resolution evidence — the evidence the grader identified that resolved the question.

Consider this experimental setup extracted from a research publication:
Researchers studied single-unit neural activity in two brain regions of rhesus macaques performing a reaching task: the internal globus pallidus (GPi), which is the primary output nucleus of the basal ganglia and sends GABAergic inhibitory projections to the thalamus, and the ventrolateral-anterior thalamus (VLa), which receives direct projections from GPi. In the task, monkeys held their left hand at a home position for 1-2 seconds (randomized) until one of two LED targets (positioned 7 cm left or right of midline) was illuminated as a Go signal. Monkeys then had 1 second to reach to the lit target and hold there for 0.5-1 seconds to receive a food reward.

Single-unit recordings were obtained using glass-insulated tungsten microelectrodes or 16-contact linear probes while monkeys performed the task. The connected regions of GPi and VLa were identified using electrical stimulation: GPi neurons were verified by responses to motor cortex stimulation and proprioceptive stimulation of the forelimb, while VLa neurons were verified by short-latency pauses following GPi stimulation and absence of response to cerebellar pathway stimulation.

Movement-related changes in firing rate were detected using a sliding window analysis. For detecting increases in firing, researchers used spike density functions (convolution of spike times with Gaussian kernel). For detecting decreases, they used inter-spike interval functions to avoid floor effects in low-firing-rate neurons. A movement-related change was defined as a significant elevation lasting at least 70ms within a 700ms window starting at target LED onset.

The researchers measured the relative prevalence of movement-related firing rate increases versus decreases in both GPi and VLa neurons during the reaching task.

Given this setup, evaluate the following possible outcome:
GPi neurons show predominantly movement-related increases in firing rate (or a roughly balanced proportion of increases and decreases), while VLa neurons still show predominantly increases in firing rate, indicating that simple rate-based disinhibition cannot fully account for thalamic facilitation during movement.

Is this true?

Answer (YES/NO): YES